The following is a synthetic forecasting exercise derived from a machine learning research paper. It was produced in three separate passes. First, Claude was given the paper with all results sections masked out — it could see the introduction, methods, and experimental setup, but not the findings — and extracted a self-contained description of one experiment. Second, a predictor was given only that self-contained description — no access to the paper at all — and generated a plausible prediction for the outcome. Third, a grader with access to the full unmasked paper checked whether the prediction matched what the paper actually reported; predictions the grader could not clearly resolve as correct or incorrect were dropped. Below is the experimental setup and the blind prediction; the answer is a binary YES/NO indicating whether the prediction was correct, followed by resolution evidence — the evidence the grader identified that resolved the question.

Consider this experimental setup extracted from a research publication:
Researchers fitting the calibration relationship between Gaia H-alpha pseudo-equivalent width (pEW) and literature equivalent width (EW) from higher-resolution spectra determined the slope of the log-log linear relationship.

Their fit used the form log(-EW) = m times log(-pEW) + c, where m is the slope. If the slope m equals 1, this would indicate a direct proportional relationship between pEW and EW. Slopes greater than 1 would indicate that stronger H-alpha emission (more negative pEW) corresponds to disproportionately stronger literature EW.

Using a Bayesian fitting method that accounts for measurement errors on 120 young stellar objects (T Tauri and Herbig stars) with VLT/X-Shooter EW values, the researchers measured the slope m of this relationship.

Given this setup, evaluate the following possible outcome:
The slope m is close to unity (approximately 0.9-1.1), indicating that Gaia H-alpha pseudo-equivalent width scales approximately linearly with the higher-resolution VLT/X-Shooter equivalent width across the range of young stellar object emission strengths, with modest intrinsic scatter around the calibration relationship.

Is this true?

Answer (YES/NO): NO